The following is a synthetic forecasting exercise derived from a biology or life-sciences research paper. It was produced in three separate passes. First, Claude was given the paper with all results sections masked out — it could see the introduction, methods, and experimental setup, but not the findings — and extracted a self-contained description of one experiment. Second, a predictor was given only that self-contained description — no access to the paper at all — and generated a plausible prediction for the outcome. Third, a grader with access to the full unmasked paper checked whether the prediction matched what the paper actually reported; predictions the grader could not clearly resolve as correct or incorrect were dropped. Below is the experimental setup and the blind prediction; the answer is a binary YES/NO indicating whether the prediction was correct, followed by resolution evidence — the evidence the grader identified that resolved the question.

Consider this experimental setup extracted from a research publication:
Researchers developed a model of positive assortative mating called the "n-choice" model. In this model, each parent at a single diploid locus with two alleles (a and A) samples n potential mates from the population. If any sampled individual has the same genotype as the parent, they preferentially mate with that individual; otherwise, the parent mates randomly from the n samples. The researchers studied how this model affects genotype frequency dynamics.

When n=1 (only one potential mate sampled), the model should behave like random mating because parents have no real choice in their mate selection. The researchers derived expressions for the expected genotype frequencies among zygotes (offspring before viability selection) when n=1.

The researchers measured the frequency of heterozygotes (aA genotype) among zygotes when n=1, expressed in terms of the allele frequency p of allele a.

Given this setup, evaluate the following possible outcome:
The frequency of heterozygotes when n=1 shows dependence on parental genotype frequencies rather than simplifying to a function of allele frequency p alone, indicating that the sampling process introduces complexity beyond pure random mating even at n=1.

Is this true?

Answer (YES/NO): NO